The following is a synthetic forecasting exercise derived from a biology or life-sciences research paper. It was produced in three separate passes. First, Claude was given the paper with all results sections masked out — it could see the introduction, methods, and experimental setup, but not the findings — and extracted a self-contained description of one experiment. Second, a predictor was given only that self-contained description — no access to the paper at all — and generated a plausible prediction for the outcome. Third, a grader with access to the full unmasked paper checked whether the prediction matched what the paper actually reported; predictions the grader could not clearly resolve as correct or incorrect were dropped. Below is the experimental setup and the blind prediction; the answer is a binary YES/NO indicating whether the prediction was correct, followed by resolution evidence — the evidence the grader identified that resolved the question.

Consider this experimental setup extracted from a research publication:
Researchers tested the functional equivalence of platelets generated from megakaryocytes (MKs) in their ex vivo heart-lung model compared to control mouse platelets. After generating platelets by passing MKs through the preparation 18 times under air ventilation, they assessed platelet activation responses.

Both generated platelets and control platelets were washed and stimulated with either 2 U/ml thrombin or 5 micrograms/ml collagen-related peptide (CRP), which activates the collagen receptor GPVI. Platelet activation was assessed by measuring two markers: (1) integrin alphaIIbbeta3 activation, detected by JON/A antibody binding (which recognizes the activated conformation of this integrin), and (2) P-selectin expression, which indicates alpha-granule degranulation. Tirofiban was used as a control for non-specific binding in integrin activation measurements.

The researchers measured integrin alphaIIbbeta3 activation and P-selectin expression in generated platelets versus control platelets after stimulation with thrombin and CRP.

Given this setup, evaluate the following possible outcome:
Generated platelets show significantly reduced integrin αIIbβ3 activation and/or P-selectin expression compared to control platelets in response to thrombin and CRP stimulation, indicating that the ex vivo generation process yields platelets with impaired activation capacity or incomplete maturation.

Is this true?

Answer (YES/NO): NO